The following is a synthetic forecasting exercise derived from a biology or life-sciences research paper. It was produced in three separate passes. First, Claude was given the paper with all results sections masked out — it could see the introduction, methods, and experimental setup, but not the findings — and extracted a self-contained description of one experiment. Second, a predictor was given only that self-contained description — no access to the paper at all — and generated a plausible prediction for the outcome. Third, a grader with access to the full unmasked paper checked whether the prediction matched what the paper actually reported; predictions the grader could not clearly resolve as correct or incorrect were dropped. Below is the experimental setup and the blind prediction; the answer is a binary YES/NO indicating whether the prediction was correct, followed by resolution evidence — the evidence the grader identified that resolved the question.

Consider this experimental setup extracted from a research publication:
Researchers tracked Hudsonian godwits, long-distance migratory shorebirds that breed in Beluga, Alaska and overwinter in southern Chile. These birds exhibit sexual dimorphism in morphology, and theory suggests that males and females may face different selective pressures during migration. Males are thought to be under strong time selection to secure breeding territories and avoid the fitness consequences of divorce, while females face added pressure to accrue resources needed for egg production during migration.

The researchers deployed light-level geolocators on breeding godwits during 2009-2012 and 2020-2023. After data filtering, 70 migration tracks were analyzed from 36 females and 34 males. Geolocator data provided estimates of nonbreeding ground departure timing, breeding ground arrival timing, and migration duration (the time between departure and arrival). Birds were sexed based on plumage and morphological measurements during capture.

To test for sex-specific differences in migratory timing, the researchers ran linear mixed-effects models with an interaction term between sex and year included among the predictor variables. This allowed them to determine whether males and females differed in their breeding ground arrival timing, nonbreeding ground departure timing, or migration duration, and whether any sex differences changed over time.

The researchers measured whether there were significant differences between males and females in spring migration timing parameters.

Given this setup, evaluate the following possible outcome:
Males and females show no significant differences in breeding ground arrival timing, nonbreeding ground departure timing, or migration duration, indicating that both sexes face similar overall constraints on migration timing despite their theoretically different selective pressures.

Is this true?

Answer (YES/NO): YES